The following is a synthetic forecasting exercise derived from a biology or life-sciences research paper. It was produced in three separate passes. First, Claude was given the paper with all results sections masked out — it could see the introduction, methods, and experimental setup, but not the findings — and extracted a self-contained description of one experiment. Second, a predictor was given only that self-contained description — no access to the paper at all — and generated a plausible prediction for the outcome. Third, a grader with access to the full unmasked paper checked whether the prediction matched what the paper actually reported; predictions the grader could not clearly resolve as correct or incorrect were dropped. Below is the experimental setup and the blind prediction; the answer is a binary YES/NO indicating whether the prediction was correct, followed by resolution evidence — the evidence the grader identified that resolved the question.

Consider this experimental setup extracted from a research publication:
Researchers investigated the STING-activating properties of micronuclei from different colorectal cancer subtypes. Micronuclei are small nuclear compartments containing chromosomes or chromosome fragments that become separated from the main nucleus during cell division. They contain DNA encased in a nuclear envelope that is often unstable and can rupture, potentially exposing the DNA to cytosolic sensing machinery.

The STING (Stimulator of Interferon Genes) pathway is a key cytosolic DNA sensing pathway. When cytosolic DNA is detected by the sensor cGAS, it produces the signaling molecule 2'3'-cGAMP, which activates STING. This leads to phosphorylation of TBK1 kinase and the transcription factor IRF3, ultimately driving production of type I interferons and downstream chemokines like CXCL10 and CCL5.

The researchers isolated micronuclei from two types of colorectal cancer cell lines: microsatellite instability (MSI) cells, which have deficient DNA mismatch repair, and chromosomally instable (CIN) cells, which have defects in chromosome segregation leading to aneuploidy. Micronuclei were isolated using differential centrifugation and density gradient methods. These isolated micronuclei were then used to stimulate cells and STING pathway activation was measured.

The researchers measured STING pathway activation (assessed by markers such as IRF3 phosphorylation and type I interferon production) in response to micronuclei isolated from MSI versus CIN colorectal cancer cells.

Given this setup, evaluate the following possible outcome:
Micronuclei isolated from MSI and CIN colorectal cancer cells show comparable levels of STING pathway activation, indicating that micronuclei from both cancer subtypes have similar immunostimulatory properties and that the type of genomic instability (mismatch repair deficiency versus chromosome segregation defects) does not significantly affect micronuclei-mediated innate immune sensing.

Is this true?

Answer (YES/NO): NO